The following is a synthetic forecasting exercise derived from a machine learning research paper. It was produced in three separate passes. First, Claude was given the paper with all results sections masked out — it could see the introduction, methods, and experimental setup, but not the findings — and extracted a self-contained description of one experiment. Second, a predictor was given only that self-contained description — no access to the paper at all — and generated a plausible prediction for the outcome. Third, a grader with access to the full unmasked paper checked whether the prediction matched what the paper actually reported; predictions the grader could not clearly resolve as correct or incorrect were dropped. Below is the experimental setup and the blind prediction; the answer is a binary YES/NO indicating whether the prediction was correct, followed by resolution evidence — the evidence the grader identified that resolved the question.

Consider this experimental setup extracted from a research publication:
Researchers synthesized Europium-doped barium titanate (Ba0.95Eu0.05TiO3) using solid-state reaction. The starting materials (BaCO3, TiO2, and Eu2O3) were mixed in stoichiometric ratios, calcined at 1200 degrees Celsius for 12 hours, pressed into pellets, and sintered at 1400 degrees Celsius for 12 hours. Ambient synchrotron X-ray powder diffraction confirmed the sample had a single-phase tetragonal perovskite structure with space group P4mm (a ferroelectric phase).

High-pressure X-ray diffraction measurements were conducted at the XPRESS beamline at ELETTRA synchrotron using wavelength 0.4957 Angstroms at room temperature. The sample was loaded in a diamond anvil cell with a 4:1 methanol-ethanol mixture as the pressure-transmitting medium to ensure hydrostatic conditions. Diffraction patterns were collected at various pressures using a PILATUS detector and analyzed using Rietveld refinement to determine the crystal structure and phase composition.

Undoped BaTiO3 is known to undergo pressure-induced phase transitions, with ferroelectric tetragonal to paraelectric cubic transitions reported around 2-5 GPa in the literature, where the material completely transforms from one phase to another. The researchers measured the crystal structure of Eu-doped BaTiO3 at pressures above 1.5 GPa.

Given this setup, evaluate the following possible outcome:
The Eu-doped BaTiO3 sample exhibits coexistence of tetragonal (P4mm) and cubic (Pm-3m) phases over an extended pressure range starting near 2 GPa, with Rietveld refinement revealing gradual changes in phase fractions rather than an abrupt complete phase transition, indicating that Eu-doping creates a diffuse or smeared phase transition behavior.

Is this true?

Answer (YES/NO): NO